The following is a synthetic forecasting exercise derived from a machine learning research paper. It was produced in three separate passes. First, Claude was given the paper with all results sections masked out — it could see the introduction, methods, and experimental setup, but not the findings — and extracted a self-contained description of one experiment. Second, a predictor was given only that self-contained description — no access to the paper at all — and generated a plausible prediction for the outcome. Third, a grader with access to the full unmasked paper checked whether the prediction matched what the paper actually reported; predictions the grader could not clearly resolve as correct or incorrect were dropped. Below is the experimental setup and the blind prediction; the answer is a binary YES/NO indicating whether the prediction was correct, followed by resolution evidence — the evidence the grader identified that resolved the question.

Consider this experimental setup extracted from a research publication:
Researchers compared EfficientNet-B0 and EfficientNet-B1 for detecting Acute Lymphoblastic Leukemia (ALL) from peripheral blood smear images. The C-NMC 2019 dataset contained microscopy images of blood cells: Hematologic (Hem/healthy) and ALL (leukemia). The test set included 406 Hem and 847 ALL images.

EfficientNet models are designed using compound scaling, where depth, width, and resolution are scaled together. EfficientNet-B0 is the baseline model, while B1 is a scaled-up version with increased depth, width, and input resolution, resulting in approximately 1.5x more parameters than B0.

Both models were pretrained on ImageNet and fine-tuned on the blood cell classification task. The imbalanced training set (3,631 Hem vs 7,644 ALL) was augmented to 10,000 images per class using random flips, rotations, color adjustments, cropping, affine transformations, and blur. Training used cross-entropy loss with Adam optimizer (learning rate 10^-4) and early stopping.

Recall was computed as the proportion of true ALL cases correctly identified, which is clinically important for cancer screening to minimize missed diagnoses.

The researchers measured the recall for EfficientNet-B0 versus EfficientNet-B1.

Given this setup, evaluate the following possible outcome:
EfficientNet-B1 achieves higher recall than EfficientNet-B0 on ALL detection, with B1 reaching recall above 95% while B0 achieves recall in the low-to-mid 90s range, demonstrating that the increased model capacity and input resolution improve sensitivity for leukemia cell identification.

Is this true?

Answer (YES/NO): NO